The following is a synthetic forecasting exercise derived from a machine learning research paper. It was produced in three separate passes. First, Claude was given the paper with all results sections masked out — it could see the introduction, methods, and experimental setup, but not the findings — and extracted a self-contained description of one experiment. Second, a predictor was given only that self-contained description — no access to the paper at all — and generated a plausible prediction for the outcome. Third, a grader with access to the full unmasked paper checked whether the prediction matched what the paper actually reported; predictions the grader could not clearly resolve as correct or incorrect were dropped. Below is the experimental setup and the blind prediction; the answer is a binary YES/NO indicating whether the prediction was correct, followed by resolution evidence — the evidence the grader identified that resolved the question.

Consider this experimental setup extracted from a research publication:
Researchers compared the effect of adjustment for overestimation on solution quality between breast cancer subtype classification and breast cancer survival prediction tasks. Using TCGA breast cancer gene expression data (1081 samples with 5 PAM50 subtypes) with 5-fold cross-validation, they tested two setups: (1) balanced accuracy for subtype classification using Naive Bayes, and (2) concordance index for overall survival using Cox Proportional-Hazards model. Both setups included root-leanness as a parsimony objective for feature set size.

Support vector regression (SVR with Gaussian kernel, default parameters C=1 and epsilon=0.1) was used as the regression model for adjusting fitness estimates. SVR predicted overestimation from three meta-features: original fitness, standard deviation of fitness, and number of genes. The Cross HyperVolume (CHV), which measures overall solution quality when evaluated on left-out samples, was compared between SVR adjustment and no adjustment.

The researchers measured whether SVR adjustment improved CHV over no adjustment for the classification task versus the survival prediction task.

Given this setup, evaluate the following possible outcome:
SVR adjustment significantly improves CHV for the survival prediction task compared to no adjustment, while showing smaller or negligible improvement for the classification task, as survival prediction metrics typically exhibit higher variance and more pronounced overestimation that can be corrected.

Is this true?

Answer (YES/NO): NO